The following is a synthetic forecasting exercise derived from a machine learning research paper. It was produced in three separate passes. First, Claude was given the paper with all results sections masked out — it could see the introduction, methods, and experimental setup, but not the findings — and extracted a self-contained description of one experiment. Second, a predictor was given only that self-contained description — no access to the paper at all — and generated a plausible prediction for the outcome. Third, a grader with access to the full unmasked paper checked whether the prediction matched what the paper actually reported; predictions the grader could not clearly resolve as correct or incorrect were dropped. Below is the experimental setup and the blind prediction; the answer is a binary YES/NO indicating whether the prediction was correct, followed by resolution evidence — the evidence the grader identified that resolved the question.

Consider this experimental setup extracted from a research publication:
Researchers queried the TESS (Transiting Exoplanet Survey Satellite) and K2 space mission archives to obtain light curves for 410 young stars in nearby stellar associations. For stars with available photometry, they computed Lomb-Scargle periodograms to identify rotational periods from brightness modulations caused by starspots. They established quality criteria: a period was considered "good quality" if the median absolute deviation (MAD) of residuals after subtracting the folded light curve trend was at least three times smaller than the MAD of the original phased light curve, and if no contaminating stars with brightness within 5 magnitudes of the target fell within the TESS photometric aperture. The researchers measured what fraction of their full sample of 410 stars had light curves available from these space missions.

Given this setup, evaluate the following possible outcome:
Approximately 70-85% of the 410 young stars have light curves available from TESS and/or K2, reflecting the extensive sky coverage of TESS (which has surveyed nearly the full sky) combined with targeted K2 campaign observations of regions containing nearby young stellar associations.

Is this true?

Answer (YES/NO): NO